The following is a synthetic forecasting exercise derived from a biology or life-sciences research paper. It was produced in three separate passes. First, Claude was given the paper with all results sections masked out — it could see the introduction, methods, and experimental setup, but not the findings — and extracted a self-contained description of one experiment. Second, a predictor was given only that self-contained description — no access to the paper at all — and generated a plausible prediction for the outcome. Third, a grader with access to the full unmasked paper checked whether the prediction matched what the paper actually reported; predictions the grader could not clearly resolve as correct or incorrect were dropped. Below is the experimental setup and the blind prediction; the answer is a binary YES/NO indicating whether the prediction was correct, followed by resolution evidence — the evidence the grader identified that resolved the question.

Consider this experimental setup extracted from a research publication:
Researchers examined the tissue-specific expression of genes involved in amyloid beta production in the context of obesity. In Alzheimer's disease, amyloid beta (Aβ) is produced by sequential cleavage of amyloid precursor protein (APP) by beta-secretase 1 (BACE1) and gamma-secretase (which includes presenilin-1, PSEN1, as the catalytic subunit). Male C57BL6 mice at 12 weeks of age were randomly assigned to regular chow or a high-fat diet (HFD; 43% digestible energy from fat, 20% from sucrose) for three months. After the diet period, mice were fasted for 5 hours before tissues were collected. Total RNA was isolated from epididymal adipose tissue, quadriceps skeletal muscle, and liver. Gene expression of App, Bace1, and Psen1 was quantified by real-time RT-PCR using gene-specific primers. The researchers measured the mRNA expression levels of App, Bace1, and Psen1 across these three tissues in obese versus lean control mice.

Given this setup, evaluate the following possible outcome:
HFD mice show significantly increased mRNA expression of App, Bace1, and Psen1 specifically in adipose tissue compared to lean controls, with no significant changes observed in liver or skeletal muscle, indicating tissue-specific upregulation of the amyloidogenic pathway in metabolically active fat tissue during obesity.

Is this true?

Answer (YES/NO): YES